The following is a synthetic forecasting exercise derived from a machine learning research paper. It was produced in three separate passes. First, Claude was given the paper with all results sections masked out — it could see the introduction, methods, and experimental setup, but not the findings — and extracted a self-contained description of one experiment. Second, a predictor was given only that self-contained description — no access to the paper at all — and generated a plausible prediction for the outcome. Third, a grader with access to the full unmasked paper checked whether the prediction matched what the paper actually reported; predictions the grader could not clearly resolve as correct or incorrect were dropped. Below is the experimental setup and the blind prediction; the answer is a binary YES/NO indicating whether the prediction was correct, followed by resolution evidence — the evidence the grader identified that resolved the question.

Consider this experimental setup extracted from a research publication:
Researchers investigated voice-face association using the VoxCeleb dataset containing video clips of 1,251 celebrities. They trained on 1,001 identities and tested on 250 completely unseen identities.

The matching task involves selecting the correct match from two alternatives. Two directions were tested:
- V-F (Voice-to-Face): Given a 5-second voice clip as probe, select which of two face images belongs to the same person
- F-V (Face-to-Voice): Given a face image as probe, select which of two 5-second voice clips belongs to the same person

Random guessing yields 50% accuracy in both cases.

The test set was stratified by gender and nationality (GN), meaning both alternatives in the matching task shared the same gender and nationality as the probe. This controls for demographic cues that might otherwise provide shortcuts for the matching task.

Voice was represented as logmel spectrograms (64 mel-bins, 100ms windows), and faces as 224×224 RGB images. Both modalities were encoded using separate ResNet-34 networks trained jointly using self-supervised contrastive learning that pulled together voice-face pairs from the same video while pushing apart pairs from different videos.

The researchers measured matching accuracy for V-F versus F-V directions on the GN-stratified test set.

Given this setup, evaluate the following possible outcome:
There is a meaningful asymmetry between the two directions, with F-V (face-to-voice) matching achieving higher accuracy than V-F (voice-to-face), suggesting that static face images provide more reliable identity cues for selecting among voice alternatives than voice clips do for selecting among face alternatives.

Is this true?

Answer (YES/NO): NO